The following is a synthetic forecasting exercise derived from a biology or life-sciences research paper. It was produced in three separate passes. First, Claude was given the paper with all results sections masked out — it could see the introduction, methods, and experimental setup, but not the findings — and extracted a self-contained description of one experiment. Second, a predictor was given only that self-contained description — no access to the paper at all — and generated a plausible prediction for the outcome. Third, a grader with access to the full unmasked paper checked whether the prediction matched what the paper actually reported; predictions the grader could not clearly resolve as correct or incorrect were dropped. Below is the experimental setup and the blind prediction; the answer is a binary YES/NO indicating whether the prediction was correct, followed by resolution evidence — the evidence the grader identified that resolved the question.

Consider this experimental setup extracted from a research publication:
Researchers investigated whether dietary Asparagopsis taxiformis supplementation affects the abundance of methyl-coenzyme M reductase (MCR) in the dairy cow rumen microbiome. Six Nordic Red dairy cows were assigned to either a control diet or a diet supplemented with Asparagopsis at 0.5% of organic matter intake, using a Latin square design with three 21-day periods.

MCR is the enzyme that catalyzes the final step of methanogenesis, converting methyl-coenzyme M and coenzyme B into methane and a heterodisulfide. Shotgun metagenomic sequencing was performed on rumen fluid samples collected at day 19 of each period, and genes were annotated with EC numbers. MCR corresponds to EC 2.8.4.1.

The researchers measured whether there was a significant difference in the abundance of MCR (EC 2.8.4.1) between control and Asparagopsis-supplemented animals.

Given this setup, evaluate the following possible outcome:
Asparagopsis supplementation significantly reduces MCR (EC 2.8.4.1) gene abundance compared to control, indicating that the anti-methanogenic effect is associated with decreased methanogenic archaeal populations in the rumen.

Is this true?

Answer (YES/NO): NO